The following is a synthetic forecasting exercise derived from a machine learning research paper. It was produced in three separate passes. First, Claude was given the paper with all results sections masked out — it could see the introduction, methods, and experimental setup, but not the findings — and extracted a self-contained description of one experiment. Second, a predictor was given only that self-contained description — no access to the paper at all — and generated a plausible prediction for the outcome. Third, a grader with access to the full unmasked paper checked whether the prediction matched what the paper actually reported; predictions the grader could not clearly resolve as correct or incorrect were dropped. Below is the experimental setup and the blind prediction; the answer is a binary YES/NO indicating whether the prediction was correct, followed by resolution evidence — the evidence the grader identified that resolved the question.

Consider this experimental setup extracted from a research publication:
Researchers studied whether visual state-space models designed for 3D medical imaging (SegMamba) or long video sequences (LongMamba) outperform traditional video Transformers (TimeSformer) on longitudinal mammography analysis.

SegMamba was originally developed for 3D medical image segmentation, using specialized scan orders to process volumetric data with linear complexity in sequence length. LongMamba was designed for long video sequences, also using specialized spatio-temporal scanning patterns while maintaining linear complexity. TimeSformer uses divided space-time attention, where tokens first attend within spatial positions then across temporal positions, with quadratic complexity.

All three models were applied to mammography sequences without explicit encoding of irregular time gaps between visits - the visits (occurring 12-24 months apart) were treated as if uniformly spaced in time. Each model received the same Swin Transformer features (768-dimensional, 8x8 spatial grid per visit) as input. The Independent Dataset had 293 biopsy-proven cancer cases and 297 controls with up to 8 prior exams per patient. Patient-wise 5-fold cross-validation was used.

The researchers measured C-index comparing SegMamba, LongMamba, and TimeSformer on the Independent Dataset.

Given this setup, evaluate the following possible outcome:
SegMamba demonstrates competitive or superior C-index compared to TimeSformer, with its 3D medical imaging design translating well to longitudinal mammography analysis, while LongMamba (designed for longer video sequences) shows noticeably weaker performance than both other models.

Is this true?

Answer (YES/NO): NO